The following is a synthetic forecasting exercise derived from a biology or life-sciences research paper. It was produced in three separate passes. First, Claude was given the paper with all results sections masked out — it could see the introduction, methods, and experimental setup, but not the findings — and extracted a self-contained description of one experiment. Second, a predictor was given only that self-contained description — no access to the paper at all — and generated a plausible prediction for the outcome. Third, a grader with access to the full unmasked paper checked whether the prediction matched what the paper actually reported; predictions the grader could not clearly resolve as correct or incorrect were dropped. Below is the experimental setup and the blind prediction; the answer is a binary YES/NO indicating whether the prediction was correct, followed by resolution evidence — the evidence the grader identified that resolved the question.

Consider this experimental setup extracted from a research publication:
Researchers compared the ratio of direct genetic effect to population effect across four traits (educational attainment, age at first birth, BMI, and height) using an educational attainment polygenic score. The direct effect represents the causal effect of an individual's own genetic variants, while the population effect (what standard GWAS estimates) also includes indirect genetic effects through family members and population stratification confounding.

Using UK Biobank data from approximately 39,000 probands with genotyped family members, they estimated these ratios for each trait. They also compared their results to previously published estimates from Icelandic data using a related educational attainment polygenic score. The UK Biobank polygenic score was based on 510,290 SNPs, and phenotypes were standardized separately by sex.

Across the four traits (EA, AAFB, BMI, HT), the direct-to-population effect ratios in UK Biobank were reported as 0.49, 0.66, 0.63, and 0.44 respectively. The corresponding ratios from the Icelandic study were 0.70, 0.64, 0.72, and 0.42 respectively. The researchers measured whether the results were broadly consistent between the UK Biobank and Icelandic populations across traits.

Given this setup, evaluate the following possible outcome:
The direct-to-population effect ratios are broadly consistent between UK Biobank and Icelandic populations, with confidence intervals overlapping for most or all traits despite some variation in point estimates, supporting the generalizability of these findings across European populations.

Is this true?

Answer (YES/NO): NO